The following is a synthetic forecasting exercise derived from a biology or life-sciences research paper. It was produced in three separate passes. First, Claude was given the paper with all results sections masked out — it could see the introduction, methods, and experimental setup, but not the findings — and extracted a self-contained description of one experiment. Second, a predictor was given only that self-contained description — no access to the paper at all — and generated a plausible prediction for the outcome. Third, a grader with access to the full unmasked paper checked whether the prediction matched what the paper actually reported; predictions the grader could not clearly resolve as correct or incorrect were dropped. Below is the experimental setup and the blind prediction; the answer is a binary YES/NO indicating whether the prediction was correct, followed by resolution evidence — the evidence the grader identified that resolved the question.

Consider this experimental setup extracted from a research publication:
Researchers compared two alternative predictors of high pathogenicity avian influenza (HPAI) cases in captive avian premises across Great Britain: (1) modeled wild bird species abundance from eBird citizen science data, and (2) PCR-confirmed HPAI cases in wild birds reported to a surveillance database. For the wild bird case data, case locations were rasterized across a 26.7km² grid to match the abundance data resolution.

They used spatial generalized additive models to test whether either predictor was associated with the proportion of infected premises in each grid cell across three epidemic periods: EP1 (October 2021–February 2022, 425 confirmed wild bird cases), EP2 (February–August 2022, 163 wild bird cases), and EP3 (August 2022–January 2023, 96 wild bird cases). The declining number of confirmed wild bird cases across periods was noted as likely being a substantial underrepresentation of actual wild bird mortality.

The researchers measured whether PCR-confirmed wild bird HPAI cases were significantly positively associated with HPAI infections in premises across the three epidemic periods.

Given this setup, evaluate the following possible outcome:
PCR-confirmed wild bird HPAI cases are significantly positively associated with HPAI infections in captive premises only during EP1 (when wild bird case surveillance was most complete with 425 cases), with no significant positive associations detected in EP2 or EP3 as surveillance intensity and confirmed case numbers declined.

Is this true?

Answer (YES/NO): NO